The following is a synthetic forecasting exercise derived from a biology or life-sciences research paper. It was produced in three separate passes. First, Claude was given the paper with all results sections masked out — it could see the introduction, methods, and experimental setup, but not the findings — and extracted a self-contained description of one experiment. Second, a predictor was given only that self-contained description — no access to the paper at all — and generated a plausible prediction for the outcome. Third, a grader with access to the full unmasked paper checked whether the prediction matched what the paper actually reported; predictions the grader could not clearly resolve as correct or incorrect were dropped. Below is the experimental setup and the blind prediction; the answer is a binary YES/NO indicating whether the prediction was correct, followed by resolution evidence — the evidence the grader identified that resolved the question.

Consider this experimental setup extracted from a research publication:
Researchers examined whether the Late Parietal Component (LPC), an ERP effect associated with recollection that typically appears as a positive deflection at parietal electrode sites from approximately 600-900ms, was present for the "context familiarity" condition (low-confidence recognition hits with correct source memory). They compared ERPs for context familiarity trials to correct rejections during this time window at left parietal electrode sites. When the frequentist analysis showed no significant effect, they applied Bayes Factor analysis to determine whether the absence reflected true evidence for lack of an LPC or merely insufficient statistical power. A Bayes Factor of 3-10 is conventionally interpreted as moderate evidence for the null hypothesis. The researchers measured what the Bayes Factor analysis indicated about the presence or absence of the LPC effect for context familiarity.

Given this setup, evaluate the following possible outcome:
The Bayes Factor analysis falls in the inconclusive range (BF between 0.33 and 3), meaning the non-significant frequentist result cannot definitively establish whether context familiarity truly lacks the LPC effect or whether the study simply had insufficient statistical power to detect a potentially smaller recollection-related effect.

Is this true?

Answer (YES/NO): NO